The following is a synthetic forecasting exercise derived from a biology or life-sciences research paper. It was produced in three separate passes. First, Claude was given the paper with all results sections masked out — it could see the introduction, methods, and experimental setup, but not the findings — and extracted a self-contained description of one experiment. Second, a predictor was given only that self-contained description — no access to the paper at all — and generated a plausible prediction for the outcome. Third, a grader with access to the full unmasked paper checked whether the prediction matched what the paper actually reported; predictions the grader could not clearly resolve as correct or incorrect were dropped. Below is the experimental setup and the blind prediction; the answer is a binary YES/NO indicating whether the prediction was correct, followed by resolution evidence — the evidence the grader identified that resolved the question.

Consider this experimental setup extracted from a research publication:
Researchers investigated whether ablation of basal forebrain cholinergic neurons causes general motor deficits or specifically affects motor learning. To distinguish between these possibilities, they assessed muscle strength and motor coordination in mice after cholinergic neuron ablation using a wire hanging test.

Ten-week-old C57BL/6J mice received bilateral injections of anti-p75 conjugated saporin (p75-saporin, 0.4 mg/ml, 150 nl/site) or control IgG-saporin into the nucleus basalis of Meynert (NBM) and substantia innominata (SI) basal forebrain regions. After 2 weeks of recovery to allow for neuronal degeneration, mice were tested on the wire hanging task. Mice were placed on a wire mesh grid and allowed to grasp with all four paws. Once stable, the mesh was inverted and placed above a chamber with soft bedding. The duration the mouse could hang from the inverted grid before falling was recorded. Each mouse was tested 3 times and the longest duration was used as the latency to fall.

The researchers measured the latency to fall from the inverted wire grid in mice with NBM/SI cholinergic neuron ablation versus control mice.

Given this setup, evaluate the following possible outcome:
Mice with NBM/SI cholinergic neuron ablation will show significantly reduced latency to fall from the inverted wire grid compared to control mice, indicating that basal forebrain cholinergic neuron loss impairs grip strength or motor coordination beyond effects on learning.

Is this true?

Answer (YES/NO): NO